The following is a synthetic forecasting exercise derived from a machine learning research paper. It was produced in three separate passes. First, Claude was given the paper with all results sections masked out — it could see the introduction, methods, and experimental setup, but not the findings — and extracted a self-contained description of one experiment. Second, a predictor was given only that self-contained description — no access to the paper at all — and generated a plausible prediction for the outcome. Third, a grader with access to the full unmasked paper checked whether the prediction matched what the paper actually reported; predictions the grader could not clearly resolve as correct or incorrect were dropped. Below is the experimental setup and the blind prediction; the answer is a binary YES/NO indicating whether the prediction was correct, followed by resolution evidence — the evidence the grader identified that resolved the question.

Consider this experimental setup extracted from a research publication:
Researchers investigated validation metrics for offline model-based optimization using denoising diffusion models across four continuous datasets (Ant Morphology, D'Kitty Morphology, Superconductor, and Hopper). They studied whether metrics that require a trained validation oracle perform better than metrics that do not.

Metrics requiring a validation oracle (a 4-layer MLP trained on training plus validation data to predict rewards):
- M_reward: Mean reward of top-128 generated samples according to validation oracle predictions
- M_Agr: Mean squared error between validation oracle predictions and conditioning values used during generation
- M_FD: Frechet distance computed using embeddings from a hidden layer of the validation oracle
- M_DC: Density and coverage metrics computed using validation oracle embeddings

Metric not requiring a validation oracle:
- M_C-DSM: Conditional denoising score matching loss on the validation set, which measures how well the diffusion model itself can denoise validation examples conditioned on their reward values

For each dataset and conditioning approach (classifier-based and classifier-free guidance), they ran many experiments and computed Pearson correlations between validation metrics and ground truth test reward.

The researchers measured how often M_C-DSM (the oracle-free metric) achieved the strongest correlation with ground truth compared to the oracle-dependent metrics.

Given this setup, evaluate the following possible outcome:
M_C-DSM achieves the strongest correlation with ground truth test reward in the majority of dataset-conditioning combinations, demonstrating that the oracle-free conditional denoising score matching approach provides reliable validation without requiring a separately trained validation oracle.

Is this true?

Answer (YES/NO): NO